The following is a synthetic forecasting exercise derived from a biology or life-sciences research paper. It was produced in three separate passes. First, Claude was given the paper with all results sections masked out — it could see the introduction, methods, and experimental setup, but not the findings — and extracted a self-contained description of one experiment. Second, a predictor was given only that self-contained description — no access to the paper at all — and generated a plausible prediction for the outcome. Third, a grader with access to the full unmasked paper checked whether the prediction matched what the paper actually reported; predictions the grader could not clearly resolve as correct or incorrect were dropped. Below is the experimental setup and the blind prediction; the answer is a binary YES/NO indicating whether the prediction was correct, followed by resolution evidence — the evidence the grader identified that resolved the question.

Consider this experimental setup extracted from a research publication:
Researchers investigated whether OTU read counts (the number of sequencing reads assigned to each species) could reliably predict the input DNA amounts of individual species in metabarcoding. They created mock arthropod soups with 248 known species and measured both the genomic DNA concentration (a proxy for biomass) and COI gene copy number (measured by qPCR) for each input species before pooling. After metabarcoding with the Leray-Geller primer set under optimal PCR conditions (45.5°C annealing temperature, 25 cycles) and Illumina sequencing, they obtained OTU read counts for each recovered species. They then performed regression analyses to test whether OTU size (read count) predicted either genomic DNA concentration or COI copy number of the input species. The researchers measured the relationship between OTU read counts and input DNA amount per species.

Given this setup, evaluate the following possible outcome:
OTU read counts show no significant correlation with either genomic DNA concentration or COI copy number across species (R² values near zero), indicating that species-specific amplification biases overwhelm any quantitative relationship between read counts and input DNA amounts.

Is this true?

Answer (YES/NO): NO